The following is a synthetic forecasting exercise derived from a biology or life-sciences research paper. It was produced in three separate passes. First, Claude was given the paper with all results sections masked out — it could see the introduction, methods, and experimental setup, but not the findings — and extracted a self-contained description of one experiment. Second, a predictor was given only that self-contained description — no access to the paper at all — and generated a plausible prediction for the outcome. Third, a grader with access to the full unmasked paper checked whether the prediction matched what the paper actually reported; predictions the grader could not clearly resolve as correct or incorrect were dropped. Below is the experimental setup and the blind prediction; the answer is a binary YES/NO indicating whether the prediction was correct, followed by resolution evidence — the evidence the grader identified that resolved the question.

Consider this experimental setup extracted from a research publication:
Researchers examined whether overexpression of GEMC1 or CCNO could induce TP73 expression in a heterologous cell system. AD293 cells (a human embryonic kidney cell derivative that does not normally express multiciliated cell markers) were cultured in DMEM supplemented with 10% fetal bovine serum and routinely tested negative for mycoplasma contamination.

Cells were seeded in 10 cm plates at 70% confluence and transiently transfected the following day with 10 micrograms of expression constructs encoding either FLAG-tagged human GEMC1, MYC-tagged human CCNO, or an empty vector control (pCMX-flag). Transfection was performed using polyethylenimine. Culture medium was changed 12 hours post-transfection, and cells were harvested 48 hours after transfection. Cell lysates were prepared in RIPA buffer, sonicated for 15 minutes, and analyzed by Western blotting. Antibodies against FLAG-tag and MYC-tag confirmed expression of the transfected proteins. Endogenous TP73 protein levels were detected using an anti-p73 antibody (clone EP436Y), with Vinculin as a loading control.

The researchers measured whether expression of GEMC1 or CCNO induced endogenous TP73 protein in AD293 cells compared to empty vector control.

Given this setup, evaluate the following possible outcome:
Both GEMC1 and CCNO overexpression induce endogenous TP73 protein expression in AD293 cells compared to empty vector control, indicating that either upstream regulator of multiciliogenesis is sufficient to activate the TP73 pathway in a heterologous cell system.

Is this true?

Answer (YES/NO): NO